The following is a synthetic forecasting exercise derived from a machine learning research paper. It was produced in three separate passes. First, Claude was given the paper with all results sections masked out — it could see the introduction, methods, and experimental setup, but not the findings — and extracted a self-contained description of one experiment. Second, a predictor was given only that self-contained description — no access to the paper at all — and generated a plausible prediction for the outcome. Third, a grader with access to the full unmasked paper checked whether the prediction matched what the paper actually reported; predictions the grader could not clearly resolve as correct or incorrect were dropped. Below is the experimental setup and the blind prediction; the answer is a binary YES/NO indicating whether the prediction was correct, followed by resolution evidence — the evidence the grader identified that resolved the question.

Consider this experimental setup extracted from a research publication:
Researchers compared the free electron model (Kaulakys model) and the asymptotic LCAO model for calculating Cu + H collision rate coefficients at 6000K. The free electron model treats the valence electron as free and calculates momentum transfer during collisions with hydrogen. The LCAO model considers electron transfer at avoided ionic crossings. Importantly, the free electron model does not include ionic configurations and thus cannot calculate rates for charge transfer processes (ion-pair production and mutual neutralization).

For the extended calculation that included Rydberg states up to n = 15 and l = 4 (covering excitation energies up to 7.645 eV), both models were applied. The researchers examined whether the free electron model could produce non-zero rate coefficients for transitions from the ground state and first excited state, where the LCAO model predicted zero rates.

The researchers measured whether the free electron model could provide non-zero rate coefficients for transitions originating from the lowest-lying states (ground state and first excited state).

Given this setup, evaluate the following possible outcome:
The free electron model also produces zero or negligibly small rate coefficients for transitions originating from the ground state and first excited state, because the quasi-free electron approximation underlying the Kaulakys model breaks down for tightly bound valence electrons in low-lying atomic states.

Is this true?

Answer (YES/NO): NO